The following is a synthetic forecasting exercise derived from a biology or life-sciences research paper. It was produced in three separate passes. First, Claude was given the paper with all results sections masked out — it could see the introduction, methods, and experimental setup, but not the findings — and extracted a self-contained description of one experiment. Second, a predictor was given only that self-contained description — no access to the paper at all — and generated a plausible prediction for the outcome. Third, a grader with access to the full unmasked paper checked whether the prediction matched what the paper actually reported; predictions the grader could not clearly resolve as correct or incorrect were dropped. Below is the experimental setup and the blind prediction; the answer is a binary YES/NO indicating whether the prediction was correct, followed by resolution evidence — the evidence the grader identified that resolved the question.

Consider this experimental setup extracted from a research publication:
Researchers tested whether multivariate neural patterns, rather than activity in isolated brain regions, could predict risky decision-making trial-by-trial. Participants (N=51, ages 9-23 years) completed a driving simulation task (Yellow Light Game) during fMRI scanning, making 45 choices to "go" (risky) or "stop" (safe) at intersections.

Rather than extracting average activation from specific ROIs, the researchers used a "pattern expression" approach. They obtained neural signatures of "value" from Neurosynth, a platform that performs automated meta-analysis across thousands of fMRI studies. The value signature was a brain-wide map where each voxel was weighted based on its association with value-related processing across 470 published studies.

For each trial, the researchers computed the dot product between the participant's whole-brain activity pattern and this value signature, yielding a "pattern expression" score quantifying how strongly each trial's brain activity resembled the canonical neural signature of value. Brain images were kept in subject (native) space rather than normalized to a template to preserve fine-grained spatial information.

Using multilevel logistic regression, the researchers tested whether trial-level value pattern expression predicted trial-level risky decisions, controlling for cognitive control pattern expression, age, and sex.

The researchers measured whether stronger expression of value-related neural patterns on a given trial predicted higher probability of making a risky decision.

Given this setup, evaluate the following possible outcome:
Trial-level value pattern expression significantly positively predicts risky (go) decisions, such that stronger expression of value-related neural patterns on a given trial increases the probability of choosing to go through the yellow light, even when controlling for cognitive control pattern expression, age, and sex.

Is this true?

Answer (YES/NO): NO